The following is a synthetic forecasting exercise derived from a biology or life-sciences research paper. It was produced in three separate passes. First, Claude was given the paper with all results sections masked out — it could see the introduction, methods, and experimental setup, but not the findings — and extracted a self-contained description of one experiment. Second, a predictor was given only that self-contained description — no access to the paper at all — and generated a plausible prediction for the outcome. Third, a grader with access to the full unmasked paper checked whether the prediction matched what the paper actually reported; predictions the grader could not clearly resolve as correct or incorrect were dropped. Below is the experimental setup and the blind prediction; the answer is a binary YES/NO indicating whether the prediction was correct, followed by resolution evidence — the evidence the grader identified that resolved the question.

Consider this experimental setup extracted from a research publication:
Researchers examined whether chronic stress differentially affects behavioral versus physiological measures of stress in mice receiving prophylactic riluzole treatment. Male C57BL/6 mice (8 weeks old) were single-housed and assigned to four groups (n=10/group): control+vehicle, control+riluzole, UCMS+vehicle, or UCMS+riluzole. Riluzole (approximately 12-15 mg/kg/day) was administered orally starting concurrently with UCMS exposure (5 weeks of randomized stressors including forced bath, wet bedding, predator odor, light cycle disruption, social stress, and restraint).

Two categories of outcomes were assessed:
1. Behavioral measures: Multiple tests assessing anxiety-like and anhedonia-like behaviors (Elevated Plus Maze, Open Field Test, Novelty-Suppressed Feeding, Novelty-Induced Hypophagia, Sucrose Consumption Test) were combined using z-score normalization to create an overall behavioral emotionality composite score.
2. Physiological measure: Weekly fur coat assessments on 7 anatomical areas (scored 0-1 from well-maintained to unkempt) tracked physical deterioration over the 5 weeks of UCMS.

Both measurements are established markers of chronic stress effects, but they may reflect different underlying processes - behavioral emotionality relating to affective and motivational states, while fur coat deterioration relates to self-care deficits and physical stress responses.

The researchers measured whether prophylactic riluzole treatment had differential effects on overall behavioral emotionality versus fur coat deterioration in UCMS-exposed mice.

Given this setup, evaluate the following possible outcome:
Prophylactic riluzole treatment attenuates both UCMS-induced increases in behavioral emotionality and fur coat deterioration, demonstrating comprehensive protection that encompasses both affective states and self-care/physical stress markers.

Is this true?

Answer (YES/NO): NO